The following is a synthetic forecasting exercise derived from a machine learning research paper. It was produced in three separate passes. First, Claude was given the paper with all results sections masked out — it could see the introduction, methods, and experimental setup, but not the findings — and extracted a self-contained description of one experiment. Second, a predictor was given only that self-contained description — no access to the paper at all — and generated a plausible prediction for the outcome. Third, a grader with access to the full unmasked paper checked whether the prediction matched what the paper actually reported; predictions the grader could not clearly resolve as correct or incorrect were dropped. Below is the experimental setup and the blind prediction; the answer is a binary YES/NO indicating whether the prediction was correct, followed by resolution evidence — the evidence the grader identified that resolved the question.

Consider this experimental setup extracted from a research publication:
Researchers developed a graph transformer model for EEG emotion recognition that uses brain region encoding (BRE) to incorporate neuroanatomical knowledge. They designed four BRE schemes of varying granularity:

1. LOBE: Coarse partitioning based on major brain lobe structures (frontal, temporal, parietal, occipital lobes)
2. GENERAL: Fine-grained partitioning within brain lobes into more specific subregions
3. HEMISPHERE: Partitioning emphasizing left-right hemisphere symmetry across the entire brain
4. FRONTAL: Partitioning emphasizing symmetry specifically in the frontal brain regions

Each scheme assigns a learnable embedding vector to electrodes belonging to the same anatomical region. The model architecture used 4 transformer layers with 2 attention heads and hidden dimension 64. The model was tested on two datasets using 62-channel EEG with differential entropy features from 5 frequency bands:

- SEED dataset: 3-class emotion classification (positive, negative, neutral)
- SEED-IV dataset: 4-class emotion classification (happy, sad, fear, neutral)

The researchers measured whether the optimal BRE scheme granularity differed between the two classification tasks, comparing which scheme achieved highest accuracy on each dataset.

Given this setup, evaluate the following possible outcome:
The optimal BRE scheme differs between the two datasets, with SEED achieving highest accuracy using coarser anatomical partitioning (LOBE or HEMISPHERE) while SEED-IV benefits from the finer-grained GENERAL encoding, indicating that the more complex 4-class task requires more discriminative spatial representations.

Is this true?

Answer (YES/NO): NO